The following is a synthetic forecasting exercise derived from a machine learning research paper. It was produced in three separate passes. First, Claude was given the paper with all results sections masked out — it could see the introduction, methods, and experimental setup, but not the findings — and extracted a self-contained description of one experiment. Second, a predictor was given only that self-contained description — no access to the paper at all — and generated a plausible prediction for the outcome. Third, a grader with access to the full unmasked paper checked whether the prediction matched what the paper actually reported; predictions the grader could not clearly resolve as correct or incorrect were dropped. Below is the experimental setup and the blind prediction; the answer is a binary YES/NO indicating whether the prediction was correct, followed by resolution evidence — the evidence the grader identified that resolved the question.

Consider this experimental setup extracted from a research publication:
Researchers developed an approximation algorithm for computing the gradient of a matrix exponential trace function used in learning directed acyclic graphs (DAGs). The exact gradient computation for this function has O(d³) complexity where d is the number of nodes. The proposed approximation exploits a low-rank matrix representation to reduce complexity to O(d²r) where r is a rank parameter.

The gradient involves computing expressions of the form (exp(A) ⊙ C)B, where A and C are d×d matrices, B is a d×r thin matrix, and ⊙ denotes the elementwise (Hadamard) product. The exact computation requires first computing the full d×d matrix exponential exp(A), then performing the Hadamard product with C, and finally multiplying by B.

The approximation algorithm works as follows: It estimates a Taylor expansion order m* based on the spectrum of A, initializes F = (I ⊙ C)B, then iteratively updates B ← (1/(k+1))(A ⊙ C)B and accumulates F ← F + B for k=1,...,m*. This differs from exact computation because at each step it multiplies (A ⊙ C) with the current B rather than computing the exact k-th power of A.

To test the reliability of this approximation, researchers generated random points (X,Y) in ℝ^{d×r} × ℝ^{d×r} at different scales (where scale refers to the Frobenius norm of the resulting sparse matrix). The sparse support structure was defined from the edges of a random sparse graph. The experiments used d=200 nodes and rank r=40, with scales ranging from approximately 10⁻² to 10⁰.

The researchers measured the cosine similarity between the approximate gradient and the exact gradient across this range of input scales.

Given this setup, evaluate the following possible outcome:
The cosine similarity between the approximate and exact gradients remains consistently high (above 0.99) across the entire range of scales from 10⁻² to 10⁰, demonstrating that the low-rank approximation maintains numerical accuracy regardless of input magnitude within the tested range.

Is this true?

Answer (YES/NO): NO